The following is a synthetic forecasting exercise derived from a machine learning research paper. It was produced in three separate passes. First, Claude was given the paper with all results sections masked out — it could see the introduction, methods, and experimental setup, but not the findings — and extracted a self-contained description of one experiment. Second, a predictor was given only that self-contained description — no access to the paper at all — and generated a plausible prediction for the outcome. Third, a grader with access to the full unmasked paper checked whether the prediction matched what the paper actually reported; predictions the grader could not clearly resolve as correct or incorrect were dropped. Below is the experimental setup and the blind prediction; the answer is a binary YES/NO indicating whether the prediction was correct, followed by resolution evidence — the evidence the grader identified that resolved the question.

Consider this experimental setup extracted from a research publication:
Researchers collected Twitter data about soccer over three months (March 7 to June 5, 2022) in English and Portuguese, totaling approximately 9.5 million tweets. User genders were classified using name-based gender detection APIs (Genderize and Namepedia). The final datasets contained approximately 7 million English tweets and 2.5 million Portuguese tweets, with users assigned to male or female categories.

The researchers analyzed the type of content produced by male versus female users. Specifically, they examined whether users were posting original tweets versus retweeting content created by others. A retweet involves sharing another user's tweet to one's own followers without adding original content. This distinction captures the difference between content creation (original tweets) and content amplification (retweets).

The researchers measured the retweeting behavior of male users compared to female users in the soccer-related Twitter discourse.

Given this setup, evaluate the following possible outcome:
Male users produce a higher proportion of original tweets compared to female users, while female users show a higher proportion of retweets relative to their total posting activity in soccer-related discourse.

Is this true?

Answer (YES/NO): YES